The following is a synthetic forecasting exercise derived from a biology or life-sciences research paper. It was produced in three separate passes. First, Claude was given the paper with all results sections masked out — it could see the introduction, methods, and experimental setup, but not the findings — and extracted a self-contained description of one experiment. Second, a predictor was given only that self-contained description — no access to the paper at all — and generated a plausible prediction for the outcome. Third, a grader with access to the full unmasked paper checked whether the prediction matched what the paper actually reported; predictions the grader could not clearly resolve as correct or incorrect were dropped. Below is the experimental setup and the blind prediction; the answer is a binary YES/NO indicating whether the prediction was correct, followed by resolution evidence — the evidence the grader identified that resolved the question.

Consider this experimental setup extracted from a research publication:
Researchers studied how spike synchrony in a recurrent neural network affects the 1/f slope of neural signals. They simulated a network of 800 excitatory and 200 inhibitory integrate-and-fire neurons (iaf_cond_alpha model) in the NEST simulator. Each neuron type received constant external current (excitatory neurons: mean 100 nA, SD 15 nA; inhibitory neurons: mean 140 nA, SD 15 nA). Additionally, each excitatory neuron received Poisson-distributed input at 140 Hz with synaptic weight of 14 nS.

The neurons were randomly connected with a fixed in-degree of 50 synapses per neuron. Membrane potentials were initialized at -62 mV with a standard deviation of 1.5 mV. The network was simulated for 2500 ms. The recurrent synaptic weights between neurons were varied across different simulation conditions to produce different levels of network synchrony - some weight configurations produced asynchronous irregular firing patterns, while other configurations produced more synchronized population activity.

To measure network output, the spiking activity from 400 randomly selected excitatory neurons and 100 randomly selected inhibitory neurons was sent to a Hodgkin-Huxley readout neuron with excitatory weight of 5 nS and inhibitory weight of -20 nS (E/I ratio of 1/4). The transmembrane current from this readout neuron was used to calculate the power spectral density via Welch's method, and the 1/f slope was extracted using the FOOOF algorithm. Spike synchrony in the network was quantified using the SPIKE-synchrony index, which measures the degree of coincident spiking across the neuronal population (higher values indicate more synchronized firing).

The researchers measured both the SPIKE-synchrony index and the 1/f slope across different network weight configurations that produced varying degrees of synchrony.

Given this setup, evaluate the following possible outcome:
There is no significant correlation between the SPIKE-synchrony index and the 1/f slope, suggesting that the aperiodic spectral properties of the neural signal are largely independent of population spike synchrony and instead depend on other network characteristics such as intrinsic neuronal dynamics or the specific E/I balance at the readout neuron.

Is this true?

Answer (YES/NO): NO